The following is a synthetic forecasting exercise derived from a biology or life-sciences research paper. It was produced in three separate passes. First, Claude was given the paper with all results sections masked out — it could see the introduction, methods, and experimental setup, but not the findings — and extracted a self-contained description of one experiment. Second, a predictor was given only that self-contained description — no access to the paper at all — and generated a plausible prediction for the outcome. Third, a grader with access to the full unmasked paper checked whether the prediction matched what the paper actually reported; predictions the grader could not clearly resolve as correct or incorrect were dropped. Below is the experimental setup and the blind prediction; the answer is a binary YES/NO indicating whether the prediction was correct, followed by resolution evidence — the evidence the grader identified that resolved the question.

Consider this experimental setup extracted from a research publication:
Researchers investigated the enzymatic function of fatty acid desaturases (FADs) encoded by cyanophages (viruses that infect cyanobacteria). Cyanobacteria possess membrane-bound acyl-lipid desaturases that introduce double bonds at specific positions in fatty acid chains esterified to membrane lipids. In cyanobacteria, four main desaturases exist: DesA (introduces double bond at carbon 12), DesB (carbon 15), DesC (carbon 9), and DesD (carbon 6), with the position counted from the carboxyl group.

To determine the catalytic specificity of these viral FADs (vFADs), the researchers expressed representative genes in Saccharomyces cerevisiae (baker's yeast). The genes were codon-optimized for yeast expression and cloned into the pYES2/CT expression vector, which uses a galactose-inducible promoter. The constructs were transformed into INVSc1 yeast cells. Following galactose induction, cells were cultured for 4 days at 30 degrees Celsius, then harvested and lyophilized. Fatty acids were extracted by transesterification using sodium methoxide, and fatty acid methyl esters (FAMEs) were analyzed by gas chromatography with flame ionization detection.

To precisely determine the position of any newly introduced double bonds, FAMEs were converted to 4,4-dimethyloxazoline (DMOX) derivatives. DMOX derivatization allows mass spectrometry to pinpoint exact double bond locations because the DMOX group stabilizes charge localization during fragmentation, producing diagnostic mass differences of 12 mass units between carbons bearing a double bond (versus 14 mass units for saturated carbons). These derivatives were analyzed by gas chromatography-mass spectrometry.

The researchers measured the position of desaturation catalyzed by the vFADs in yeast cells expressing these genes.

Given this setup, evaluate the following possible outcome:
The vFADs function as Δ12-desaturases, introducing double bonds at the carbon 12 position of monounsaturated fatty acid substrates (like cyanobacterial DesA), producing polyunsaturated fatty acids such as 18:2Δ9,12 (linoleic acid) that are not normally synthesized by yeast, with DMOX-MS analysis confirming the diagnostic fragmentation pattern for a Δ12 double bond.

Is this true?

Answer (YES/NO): NO